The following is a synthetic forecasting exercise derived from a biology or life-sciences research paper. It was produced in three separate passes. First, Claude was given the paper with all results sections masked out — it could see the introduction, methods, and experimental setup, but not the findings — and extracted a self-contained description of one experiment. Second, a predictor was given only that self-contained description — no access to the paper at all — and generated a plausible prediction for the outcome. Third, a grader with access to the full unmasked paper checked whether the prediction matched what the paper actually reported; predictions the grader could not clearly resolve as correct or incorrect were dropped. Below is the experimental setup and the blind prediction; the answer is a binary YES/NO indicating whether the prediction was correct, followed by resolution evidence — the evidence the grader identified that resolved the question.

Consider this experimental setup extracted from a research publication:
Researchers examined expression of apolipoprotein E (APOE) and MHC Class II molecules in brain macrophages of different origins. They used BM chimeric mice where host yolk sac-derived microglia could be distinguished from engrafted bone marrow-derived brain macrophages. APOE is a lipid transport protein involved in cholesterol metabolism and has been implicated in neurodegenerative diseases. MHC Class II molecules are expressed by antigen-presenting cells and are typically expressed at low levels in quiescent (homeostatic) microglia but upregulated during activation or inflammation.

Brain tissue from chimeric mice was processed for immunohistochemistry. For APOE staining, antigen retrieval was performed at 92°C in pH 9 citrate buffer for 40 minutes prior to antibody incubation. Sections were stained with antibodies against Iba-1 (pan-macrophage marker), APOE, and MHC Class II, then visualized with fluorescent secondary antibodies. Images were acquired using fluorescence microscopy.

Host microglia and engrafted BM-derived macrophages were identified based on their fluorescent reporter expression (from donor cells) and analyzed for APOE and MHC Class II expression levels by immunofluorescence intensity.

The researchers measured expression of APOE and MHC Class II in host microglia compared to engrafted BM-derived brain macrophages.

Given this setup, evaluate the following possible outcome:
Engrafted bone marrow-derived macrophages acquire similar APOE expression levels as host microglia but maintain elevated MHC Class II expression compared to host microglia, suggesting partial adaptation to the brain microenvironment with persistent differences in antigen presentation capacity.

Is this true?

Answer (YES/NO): NO